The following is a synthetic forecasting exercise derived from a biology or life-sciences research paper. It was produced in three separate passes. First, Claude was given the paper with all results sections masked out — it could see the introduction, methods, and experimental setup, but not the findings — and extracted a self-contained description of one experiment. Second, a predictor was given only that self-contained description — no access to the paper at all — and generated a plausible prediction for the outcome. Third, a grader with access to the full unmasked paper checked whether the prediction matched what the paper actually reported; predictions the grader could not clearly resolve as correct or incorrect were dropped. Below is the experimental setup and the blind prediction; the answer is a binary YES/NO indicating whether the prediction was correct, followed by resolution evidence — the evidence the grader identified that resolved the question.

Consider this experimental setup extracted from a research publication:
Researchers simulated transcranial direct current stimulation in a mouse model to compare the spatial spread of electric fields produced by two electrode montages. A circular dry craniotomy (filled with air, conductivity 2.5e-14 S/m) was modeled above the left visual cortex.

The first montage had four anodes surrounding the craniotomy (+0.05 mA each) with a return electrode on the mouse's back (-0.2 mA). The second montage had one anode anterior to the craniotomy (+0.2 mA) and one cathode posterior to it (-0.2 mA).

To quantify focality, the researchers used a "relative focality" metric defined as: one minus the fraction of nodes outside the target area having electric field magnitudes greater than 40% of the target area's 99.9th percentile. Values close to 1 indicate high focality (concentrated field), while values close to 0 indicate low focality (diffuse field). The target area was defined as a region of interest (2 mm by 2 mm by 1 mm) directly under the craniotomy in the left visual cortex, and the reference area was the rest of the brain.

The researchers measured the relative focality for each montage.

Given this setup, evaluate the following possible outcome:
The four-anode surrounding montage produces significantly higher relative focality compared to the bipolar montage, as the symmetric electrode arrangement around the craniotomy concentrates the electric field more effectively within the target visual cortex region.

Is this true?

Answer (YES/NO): NO